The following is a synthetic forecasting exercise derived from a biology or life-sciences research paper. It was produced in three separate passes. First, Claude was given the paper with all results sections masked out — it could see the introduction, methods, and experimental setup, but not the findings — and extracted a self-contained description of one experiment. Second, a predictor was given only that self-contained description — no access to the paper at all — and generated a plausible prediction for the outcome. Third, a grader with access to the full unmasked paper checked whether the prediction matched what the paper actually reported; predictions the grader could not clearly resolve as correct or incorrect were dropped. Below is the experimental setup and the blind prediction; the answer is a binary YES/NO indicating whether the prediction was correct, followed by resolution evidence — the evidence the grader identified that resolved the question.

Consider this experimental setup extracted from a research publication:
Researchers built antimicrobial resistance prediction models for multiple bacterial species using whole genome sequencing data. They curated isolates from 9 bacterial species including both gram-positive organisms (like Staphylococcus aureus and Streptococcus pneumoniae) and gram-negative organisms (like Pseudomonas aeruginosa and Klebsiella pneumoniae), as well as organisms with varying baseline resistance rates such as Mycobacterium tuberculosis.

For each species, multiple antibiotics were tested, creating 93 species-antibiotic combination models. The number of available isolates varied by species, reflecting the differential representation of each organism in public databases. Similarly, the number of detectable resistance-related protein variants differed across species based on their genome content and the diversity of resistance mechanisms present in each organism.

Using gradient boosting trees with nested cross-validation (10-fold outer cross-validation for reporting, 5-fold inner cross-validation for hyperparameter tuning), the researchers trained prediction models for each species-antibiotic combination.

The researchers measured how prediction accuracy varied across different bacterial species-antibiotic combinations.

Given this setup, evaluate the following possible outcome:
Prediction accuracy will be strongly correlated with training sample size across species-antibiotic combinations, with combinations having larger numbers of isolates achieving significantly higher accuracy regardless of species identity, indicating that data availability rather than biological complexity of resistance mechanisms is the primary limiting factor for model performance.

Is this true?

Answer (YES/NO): NO